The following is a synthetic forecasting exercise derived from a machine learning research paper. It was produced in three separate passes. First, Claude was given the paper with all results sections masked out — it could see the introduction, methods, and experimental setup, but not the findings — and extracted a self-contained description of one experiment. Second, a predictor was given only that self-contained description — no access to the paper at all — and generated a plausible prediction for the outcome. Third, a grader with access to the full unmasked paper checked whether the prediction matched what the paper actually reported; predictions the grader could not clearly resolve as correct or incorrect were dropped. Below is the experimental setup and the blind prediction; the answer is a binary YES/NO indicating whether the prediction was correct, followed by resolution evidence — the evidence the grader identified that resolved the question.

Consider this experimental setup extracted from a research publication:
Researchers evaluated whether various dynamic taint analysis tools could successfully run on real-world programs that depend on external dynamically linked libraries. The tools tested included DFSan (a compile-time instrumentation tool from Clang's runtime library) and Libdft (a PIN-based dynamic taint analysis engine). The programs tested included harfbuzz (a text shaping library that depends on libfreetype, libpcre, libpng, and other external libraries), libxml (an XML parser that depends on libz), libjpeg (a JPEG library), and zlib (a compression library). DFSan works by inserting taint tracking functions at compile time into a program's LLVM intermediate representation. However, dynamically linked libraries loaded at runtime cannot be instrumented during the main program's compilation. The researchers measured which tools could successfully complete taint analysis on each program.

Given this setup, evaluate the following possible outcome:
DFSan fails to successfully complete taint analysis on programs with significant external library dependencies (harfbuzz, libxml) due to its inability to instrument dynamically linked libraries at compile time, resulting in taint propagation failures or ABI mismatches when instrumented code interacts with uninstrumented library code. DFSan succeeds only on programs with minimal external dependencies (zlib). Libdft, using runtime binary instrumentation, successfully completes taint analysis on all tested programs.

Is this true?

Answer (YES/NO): NO